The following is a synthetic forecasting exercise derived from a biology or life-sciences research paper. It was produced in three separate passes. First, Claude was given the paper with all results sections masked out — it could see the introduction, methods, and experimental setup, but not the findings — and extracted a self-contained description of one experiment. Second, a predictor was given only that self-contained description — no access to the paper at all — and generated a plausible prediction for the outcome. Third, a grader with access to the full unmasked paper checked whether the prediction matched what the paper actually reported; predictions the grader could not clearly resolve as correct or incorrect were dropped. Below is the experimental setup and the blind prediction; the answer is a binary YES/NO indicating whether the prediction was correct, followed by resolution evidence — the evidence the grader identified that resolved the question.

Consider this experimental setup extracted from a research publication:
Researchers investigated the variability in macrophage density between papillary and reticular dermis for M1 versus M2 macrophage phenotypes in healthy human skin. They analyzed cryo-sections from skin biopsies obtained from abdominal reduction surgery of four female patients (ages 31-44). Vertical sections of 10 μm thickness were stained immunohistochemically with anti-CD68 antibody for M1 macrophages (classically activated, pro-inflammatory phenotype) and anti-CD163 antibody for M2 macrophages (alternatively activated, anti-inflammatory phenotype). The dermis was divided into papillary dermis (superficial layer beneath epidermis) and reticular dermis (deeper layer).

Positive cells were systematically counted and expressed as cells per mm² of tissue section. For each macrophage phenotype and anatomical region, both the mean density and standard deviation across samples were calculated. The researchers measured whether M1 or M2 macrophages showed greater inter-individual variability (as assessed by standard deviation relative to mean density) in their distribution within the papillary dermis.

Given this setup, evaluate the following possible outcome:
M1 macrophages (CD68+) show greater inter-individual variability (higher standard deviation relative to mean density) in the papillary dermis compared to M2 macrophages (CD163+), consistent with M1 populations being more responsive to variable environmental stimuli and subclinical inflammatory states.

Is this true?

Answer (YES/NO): NO